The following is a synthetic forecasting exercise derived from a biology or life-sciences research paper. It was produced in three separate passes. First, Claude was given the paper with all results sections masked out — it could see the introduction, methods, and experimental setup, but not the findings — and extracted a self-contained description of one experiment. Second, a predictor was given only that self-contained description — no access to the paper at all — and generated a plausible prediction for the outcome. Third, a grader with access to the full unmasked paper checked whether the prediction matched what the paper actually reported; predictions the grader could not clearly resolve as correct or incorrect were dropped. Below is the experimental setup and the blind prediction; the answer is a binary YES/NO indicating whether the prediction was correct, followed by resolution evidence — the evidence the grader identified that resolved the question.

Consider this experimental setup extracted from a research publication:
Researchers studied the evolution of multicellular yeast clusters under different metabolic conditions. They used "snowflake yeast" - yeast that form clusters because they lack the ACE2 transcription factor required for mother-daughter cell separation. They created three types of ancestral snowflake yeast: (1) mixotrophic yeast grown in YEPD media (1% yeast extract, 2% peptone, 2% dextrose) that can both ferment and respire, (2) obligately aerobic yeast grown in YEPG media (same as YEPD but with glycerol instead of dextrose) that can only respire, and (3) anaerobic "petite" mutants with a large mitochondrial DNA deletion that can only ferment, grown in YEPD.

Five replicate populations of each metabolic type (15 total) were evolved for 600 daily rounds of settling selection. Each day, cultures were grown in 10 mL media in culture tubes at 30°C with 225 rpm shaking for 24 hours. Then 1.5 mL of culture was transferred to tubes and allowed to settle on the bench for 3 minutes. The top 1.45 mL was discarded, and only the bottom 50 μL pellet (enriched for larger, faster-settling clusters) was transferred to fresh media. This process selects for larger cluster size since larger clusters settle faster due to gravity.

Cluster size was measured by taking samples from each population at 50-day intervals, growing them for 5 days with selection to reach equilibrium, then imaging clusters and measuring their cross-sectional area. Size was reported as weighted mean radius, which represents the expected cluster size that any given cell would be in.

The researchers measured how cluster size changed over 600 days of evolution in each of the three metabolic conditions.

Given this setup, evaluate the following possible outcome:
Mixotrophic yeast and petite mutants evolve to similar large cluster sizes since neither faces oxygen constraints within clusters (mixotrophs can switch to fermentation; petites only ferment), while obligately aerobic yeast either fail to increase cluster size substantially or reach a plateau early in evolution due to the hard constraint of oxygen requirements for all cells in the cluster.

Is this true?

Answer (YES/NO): NO